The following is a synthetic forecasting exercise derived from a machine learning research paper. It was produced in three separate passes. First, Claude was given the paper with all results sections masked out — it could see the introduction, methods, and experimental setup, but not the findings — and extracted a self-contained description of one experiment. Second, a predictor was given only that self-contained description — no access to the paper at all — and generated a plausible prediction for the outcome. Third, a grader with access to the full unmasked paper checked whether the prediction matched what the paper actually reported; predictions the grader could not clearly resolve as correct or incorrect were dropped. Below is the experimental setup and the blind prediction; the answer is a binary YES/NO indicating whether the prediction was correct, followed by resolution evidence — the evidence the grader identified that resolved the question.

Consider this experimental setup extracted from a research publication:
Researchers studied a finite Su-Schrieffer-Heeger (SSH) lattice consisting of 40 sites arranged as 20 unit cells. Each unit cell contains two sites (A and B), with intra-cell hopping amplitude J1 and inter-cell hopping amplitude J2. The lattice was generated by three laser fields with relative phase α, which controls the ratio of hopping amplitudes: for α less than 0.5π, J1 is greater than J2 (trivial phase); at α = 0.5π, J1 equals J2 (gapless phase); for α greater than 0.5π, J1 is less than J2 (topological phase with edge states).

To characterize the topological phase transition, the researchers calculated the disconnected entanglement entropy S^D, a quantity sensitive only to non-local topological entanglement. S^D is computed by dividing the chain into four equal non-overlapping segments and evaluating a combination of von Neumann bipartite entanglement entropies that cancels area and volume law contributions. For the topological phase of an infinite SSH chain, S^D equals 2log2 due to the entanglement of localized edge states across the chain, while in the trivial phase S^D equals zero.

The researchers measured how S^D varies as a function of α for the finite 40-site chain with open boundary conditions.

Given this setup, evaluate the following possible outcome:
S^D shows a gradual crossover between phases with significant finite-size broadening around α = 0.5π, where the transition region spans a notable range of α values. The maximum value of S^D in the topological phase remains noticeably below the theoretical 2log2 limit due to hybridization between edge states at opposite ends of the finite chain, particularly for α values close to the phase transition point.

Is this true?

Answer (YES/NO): NO